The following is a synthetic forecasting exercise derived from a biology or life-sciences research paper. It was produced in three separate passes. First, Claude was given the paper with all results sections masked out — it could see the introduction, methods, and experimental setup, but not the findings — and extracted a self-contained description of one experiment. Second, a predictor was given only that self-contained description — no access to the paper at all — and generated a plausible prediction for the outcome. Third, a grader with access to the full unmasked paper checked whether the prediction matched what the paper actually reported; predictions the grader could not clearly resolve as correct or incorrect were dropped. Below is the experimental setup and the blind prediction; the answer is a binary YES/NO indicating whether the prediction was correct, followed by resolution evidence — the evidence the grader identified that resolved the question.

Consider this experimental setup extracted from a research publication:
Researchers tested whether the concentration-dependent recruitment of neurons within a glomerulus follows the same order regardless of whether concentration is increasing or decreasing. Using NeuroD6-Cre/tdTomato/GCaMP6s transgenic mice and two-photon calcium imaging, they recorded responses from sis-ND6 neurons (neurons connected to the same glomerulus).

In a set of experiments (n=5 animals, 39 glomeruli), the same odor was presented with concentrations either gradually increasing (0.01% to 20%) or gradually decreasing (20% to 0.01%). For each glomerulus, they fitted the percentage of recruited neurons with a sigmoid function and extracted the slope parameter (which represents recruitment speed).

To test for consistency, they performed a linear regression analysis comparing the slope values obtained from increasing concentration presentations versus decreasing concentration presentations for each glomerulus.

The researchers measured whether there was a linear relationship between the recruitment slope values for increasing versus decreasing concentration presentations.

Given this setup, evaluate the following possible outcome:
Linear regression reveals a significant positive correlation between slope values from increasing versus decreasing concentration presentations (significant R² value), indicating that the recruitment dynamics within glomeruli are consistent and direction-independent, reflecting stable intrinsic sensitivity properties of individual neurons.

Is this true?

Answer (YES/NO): YES